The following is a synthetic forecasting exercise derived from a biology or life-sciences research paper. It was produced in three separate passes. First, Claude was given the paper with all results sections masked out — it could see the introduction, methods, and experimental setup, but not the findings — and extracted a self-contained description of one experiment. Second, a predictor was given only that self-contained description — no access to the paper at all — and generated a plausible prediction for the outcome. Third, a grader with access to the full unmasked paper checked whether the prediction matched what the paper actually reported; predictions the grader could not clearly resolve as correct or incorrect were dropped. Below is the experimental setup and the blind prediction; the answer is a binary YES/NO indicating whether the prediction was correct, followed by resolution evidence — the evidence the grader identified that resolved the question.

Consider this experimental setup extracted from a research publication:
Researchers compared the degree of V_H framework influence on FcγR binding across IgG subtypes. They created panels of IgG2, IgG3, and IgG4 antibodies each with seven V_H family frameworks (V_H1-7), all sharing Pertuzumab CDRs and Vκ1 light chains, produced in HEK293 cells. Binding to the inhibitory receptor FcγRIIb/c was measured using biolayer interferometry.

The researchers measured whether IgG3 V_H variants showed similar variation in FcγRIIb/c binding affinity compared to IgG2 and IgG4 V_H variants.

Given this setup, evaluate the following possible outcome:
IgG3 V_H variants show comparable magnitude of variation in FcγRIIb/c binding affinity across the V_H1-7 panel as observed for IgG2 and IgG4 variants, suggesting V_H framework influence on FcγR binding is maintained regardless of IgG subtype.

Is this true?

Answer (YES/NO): NO